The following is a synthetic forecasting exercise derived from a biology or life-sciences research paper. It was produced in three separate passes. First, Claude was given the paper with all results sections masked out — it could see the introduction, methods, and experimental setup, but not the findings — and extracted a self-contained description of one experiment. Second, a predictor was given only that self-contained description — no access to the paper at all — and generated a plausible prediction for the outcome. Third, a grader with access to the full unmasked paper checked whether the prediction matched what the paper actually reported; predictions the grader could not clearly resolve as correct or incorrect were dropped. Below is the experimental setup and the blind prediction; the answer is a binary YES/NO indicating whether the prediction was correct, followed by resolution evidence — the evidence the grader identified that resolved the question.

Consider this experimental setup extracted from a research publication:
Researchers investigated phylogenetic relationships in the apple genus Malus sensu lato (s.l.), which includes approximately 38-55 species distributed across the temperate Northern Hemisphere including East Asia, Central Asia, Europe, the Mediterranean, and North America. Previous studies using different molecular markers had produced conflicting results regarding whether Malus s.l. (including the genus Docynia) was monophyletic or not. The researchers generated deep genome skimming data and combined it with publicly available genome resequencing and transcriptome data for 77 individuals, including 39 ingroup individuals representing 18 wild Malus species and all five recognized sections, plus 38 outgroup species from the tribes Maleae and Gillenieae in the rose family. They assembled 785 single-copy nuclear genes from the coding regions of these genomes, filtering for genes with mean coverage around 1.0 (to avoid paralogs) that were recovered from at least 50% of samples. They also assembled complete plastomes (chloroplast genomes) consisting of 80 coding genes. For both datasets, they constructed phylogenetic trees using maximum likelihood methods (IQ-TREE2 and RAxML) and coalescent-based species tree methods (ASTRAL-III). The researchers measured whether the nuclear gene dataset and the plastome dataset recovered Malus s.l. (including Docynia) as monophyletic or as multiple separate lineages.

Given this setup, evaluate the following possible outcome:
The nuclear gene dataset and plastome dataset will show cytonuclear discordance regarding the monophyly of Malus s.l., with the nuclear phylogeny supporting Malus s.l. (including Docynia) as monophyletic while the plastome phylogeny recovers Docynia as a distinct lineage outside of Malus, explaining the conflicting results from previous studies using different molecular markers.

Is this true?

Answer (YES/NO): NO